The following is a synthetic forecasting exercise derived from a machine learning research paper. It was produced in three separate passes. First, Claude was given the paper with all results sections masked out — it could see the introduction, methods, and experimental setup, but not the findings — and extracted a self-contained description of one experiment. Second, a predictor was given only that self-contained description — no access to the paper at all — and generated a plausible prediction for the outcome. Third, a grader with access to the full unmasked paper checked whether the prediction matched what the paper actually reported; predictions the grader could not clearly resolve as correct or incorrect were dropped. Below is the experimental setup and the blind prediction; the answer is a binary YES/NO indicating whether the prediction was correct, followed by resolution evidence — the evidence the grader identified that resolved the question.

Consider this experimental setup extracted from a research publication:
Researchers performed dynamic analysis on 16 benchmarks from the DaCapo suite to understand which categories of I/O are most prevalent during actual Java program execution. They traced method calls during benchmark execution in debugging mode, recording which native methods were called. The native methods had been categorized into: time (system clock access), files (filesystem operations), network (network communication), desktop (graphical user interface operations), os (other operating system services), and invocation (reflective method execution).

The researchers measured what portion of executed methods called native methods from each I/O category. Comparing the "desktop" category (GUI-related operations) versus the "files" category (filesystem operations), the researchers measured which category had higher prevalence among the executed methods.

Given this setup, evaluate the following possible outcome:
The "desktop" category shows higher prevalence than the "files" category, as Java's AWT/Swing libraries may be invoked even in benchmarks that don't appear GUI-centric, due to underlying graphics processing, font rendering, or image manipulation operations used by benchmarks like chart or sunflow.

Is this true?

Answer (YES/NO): NO